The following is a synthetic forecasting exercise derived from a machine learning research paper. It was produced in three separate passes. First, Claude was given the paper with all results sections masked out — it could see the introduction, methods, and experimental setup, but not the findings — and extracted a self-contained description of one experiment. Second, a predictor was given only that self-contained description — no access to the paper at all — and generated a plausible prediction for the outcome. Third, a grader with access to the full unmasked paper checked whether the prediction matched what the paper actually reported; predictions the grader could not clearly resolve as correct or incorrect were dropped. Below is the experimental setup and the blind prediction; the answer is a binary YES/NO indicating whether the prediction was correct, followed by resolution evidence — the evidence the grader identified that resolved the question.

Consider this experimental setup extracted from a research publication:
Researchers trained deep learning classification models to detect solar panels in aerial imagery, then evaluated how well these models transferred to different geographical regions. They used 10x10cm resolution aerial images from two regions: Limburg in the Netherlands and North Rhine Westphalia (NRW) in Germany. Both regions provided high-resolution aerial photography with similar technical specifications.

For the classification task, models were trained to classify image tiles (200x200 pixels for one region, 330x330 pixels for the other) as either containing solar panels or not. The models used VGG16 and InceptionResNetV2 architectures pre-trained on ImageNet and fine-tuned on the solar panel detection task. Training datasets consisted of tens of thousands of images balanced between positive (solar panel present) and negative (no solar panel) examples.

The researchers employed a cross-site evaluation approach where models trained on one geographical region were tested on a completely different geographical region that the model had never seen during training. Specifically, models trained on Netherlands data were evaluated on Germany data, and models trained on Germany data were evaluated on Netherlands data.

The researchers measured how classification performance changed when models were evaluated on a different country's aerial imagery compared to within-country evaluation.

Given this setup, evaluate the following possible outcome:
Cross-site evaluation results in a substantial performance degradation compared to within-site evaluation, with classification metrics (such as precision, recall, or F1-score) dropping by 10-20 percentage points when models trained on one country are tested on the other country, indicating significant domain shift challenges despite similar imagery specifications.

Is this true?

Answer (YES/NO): NO